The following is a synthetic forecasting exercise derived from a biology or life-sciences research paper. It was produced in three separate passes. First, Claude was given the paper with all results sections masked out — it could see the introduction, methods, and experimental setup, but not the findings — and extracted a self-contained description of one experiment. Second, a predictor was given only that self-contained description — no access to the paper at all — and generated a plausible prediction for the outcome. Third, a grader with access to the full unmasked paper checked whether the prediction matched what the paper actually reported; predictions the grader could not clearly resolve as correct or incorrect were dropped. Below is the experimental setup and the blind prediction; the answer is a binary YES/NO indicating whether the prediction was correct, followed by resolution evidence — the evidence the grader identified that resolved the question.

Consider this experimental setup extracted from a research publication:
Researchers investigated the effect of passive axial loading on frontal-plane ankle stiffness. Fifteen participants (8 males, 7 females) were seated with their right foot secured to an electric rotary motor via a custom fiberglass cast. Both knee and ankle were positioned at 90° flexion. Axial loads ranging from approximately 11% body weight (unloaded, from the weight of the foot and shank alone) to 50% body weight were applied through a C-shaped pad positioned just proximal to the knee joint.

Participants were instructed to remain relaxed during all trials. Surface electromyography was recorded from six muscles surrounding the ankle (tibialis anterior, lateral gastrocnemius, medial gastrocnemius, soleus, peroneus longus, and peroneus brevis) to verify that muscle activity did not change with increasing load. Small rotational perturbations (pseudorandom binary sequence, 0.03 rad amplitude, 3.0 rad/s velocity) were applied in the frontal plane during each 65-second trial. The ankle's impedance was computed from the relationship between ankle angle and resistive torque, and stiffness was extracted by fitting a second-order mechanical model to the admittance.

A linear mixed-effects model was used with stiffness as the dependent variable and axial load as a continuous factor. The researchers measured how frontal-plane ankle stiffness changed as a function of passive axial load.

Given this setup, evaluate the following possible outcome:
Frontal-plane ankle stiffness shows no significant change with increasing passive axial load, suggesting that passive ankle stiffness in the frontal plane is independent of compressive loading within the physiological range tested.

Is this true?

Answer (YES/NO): NO